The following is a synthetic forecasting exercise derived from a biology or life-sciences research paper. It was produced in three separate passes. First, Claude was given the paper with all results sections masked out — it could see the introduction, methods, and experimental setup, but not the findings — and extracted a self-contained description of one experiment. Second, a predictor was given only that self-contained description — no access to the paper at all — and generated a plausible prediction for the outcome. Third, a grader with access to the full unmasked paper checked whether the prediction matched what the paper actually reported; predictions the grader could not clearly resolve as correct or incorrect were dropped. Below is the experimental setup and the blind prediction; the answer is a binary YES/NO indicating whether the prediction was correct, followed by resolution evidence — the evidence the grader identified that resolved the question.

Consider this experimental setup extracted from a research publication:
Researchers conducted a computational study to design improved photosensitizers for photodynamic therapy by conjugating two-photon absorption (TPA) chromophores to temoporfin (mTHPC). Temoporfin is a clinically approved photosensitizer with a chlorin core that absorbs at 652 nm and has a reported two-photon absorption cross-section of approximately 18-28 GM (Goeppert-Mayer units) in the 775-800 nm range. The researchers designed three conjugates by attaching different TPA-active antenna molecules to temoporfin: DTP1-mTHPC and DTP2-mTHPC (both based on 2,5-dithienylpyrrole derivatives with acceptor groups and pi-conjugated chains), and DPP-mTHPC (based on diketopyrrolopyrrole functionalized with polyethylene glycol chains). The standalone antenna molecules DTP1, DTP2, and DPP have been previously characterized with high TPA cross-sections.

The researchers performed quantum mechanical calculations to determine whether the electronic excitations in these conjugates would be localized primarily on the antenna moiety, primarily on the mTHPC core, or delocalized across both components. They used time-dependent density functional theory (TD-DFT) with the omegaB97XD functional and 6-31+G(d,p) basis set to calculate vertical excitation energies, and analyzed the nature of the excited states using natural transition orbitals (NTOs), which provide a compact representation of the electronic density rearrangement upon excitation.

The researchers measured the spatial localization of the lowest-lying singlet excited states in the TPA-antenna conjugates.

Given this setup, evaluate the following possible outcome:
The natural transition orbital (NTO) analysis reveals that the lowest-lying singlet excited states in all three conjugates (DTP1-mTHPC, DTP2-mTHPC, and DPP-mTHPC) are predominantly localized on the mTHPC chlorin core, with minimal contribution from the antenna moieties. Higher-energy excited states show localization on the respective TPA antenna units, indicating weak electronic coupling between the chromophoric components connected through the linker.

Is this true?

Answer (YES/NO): NO